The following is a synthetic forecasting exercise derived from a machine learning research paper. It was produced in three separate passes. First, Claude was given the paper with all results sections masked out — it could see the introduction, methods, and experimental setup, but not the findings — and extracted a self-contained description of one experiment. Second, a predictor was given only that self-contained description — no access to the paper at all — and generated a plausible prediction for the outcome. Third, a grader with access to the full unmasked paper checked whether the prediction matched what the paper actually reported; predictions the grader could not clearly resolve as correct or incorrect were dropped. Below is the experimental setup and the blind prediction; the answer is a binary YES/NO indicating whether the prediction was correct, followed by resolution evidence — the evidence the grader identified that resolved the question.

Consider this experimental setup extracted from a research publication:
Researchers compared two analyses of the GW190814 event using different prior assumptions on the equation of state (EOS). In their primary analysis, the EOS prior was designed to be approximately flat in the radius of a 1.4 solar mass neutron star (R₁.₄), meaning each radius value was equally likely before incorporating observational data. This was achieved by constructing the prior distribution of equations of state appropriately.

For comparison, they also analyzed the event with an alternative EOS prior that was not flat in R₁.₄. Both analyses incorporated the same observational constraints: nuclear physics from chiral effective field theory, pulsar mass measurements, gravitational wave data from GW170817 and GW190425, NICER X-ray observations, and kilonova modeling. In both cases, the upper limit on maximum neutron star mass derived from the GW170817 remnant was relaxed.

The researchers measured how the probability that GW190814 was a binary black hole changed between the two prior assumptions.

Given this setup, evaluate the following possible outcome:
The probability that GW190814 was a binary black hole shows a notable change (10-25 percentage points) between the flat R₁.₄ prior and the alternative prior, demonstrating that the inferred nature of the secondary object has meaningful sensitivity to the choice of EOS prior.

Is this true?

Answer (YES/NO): NO